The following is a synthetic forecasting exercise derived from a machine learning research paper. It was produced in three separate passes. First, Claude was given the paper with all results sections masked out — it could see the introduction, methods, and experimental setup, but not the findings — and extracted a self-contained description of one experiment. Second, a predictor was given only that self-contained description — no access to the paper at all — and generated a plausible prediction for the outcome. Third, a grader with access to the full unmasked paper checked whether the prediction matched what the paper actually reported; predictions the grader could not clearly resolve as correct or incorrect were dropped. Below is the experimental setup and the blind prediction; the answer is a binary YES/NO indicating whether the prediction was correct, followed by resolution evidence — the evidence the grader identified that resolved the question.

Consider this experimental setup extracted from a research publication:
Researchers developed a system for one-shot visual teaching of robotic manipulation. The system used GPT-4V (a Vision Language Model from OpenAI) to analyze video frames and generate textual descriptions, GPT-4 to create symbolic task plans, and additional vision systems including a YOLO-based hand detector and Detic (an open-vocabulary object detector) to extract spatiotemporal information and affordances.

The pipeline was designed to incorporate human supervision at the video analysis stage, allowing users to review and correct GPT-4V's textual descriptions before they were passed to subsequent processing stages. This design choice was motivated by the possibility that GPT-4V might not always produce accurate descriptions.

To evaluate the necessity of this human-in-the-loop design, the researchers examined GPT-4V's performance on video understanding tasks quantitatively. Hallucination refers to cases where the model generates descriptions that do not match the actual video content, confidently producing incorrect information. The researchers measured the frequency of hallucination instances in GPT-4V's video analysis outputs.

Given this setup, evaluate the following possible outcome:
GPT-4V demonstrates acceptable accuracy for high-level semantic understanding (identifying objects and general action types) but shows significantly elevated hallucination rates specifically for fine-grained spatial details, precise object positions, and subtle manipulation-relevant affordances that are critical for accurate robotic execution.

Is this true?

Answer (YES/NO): NO